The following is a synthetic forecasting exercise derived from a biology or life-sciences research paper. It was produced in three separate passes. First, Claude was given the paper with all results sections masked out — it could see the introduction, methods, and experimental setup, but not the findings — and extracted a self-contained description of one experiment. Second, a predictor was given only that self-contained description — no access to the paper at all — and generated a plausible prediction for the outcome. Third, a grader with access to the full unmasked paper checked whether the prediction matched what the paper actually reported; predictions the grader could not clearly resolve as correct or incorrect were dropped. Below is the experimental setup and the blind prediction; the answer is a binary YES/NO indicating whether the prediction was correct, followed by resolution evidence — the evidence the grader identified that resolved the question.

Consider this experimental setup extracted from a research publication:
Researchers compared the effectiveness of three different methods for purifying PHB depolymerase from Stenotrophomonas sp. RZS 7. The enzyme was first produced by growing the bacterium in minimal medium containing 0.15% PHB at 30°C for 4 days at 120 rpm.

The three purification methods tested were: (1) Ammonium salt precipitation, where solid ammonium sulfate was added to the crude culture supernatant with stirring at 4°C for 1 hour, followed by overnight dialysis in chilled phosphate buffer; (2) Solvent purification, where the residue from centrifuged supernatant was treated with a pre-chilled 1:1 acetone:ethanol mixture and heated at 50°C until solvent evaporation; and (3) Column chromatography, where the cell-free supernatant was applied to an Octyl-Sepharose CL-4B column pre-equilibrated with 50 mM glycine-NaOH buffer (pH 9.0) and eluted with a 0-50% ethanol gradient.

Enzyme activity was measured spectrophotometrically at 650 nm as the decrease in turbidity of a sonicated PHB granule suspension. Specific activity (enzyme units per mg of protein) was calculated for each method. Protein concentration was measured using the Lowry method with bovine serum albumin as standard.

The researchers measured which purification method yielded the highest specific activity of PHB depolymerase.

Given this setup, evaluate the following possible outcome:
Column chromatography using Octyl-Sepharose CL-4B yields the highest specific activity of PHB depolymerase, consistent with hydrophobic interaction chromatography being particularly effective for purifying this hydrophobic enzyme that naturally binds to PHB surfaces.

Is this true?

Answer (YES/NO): YES